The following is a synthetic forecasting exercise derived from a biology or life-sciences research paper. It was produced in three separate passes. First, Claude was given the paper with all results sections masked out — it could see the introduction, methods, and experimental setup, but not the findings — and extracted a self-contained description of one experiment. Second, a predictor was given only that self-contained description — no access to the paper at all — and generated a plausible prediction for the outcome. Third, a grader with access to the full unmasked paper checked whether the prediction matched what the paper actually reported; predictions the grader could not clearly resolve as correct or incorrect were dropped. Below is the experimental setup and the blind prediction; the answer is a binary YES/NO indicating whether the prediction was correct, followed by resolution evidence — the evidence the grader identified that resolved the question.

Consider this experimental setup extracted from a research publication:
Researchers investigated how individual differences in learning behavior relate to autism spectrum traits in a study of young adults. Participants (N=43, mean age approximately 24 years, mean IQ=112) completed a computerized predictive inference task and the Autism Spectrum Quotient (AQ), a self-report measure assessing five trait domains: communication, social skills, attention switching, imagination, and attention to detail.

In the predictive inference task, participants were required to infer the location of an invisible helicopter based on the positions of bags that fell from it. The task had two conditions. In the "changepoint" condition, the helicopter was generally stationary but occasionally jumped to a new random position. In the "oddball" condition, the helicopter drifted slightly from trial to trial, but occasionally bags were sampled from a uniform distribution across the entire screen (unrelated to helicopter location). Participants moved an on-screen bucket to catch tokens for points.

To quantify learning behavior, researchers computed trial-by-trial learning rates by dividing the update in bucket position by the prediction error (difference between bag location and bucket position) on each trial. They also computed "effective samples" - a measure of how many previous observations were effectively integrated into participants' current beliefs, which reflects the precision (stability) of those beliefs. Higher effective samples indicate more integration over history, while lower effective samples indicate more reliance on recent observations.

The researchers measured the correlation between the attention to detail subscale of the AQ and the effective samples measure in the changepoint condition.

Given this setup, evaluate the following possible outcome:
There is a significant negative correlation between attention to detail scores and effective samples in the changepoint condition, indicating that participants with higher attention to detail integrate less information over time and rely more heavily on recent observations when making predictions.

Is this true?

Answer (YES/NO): YES